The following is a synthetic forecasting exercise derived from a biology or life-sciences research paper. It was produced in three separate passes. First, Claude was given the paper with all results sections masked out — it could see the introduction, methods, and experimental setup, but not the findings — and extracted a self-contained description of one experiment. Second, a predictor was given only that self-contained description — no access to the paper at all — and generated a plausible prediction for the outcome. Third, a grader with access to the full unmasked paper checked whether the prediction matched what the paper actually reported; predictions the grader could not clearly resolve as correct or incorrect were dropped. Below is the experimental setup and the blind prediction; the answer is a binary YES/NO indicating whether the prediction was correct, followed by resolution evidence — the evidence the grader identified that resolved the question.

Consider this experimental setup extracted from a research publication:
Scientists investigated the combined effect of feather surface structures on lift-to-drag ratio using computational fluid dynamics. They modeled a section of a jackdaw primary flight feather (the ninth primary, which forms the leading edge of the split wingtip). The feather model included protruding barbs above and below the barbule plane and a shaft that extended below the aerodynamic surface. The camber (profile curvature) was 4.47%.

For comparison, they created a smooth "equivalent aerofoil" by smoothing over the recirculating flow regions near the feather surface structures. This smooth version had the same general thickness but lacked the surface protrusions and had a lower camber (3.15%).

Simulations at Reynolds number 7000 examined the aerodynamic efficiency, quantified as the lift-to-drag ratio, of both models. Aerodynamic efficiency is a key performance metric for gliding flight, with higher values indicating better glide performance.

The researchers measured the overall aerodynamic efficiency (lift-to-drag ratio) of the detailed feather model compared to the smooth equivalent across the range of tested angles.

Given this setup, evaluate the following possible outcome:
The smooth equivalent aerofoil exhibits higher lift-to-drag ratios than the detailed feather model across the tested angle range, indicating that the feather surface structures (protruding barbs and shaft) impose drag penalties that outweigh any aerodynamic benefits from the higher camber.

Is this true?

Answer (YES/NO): NO